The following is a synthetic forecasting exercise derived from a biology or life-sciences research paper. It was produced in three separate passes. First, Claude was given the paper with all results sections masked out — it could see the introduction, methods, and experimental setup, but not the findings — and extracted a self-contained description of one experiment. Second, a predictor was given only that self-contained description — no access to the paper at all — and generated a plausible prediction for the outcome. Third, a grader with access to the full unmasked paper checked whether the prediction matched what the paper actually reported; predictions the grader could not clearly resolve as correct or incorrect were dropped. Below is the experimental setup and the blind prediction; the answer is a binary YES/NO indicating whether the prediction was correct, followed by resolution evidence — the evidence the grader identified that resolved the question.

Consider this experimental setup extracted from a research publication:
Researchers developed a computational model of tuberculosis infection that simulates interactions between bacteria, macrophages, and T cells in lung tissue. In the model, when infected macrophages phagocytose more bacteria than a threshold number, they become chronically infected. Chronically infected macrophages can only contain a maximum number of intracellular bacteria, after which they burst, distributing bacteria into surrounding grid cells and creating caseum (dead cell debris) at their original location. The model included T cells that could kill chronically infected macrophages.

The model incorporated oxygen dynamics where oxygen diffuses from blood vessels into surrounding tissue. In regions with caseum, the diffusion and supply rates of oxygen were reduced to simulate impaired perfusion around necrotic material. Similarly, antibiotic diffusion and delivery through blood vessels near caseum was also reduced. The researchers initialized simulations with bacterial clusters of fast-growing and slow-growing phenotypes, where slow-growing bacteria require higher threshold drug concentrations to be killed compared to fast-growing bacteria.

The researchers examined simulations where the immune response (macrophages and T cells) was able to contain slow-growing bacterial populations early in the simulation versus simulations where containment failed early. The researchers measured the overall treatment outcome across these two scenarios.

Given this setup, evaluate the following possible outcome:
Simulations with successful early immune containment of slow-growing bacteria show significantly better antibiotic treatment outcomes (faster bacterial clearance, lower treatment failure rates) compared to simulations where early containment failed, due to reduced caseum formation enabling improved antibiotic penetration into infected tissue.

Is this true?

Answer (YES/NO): NO